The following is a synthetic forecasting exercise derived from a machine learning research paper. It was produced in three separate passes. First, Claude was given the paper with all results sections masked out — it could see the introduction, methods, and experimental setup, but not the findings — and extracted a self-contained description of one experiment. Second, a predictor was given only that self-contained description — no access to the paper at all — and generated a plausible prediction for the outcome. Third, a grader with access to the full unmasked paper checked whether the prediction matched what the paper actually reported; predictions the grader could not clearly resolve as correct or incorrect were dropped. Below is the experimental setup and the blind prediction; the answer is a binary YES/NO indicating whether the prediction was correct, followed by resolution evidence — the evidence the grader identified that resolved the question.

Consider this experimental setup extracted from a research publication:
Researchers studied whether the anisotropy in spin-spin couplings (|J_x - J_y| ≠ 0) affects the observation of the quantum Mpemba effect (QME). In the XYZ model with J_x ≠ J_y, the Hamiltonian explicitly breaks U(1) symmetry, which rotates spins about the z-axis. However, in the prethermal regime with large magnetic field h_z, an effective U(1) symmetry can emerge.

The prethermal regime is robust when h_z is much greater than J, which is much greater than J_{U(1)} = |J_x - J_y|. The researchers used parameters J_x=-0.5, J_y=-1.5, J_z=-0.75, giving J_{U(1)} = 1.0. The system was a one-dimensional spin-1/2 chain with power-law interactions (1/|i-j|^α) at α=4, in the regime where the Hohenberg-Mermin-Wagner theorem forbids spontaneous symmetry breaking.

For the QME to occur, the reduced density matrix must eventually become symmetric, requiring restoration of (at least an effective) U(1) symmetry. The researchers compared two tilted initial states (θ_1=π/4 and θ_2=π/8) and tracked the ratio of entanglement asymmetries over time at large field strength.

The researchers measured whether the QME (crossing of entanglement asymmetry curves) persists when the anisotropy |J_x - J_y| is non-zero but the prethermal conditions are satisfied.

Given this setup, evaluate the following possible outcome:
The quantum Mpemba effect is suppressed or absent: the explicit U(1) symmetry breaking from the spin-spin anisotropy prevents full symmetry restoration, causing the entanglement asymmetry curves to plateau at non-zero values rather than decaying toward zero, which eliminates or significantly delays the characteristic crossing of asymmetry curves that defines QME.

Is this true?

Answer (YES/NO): NO